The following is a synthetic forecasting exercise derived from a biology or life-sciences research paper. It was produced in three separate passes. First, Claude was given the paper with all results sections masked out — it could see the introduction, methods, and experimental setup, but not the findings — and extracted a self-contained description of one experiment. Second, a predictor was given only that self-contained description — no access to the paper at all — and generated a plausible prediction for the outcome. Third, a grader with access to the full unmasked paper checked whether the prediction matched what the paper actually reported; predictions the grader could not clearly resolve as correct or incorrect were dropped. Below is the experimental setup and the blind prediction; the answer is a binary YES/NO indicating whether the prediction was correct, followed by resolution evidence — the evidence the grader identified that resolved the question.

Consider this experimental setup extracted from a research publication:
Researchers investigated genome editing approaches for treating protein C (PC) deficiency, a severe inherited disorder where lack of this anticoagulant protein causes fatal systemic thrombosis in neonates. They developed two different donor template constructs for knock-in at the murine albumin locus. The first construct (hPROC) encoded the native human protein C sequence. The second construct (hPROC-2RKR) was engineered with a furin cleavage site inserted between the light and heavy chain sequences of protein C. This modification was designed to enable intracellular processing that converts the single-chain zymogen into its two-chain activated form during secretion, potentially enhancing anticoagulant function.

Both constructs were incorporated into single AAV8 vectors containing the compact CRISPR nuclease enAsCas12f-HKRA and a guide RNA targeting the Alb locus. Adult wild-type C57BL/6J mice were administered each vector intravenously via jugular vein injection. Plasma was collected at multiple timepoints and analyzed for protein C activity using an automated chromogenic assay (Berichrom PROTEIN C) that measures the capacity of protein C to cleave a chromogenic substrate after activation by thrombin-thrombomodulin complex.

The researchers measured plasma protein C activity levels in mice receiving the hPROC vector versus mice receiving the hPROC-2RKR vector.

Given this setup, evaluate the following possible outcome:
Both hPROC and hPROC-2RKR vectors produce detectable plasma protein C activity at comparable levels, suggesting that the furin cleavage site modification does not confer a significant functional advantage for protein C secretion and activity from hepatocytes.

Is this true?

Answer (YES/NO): NO